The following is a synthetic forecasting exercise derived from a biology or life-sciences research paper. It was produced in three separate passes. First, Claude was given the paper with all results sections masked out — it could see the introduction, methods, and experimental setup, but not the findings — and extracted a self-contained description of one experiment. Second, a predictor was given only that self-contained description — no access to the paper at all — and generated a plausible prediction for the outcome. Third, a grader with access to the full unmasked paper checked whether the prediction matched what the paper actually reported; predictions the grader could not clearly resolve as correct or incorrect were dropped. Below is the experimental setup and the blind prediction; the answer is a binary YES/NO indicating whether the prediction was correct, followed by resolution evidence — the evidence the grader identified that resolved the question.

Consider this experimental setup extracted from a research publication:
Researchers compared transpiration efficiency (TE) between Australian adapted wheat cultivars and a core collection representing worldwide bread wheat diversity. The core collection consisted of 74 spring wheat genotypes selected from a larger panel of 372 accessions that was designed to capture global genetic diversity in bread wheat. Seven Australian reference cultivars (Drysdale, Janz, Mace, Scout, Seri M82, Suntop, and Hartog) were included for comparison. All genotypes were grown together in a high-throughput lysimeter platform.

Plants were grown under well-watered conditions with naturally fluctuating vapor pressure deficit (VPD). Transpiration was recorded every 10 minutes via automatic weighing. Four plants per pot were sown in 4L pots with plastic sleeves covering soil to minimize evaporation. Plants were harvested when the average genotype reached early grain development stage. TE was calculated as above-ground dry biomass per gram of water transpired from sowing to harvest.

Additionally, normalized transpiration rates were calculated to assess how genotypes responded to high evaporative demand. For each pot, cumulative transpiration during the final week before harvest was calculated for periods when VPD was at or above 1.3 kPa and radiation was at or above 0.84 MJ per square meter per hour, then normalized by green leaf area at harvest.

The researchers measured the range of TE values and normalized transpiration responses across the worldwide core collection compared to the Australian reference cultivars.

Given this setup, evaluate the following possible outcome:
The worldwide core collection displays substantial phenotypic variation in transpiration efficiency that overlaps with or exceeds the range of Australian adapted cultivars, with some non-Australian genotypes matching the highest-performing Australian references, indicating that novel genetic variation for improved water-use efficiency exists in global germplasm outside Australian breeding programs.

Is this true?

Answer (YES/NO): YES